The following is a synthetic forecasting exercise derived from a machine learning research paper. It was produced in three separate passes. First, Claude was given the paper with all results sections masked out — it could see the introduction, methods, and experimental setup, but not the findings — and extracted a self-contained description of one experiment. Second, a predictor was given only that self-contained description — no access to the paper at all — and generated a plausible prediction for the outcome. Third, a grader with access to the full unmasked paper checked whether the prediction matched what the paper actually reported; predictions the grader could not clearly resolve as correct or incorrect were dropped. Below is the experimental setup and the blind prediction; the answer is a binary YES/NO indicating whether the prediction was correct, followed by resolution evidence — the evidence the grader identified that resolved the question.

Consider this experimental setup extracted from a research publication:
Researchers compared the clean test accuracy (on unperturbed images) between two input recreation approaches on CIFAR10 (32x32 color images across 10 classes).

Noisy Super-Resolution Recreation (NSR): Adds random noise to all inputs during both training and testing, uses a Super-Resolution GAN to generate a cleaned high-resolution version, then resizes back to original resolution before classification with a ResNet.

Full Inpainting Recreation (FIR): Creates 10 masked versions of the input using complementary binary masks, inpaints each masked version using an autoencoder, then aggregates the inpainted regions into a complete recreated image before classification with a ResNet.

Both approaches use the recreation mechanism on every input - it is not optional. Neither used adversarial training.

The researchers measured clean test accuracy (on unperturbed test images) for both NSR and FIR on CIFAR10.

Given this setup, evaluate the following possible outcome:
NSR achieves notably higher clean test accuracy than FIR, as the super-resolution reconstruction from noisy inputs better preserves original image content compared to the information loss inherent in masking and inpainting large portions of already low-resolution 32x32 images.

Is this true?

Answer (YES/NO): NO